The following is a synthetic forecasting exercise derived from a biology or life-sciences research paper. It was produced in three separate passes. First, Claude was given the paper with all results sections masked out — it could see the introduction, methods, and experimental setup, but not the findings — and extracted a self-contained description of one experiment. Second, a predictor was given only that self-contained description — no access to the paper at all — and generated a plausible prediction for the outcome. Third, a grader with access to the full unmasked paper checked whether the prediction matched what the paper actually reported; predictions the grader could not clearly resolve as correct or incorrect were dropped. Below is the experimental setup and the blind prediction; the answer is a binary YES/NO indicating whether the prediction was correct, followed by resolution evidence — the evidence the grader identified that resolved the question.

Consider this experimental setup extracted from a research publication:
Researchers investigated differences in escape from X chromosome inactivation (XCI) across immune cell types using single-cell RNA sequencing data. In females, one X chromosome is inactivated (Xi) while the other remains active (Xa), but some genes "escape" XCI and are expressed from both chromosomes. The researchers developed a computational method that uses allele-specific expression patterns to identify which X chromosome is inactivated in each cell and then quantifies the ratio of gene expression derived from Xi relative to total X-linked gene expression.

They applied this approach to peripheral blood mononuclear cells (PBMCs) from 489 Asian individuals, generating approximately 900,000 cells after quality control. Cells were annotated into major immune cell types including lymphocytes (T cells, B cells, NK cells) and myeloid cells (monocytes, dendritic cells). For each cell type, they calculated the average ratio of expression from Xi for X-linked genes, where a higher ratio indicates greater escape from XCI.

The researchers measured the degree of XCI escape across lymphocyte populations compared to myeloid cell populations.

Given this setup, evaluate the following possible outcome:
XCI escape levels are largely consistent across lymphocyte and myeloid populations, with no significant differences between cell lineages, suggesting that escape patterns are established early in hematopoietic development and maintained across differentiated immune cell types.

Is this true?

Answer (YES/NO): NO